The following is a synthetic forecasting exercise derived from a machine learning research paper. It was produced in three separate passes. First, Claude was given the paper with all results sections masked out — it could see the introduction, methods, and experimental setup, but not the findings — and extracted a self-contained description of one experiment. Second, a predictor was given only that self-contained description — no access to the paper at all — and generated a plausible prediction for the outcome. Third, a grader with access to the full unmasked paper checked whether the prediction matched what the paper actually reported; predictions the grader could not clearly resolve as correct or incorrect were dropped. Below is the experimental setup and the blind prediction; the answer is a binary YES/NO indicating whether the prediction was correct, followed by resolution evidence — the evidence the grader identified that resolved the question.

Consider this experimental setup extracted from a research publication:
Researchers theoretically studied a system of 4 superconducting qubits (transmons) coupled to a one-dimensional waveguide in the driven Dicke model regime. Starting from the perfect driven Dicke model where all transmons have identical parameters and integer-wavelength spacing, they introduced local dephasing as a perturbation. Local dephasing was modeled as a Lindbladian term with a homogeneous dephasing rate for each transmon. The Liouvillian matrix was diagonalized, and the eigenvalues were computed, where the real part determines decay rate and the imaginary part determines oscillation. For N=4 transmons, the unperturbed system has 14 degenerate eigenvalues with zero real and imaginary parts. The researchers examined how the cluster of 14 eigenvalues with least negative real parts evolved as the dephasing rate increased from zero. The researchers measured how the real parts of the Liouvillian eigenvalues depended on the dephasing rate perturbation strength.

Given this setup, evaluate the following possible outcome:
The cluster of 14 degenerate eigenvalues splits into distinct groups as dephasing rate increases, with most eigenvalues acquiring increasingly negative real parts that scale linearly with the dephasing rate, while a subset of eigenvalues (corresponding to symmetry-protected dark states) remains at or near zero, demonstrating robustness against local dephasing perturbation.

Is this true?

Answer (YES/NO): NO